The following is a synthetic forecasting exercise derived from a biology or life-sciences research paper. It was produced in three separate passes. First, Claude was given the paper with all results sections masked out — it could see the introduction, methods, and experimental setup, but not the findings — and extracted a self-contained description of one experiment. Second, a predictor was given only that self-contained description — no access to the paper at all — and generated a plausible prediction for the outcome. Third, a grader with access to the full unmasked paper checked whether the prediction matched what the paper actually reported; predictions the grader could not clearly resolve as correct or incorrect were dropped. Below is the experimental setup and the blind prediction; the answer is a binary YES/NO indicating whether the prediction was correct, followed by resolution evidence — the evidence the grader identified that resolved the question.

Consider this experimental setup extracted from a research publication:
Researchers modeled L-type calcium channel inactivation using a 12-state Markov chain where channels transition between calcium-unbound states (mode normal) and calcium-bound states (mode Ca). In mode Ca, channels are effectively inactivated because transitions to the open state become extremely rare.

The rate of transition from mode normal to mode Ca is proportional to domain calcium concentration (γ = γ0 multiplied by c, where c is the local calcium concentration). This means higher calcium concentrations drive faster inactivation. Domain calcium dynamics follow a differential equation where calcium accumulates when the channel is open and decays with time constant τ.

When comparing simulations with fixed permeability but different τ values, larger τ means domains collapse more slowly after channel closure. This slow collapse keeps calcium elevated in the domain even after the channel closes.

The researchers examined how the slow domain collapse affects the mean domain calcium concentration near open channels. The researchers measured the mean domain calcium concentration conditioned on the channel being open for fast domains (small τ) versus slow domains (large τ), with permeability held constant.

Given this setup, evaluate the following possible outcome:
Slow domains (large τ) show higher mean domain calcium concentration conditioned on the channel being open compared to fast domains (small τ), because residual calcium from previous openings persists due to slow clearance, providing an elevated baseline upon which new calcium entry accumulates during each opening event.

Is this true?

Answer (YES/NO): YES